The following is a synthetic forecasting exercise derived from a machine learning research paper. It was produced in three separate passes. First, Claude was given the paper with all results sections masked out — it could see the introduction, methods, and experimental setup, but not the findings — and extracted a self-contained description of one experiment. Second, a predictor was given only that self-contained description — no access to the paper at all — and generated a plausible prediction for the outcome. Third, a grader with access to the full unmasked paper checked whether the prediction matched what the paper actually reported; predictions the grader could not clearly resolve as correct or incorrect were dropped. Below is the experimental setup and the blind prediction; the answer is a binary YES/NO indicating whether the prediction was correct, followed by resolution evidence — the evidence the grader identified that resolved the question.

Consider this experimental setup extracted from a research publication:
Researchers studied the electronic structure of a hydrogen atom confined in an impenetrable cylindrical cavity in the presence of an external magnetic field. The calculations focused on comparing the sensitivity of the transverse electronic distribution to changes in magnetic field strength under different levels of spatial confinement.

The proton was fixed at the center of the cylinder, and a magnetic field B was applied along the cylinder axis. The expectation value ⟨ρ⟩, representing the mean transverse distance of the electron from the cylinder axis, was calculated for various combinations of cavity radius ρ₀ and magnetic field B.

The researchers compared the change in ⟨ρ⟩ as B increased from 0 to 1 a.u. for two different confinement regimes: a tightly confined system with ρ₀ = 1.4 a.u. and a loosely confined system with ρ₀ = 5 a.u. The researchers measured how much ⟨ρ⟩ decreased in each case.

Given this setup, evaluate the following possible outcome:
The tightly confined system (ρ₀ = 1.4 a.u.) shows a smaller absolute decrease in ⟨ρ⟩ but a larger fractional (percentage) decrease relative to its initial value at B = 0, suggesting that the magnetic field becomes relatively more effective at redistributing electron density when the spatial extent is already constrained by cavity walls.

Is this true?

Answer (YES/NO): NO